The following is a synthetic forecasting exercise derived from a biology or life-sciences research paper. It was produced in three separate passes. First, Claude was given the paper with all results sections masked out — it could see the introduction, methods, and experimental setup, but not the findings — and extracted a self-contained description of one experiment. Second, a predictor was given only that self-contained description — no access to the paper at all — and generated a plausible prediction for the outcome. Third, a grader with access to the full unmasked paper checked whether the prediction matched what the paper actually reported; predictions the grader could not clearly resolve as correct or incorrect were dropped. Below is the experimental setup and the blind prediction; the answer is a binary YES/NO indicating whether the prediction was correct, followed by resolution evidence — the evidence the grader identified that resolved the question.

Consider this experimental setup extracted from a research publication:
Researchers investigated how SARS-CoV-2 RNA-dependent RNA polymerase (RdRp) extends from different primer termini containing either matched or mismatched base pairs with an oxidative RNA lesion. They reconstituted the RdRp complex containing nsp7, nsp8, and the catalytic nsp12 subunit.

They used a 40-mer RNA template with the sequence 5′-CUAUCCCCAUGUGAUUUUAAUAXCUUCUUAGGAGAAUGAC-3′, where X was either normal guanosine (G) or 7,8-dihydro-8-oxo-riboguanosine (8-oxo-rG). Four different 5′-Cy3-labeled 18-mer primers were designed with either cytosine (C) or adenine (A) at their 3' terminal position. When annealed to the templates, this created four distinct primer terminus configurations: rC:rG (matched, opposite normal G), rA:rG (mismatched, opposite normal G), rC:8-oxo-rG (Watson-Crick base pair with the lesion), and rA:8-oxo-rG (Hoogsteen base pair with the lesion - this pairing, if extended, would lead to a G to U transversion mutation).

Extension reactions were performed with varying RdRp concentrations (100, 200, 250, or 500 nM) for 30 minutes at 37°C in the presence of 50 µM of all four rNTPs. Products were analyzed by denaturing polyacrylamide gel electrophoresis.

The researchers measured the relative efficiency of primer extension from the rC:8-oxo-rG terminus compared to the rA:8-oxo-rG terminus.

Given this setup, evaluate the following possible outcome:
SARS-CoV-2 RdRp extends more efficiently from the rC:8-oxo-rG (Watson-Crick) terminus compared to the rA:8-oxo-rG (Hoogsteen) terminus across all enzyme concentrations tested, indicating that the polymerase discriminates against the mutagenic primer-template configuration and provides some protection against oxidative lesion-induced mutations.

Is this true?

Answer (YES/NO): NO